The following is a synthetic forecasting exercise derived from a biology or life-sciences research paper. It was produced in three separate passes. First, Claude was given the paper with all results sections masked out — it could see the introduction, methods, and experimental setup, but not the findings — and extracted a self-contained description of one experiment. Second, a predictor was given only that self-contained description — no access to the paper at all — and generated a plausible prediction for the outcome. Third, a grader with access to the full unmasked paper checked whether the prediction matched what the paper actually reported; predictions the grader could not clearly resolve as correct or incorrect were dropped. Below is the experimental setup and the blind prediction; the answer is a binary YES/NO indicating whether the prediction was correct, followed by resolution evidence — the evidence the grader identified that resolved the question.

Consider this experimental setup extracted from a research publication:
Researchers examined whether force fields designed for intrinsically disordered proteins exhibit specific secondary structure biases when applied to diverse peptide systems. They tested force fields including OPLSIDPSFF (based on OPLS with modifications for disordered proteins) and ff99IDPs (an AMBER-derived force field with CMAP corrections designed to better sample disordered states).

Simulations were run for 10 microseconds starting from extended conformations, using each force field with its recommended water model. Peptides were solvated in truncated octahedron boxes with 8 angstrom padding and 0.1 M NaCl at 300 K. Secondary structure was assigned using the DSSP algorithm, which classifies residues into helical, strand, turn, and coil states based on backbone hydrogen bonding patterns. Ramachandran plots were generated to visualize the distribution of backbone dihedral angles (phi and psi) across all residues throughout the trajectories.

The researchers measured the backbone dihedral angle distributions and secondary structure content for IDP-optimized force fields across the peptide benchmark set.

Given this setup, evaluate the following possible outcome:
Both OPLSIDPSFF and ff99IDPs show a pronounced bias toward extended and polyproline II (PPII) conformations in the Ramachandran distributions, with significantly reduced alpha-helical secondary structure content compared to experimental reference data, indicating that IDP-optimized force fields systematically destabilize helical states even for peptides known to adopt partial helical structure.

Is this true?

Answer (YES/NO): NO